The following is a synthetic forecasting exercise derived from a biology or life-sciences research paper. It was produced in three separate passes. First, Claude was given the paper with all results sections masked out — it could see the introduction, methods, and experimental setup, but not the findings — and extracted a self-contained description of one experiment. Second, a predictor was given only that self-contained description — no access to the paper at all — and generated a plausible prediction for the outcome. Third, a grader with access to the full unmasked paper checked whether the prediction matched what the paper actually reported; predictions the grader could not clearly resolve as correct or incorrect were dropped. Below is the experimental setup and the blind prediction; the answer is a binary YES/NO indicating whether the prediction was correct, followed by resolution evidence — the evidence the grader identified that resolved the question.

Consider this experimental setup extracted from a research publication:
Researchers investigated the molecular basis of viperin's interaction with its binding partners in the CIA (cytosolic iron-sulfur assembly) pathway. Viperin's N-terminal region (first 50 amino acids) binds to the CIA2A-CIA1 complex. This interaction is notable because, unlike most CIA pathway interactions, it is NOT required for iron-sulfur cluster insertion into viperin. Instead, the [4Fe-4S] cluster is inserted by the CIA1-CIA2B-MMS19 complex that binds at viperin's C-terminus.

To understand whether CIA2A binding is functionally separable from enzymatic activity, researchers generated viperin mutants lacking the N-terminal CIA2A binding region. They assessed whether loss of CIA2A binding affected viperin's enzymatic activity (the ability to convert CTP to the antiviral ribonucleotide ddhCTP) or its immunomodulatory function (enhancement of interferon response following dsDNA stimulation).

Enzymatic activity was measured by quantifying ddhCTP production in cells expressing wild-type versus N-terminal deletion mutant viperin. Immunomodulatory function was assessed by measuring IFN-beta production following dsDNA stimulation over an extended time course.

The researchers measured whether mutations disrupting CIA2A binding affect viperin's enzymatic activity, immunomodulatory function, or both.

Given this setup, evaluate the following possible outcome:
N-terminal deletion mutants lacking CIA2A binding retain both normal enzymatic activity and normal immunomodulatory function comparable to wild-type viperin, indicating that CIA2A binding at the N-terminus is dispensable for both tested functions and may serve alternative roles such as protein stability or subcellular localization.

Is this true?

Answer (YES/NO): NO